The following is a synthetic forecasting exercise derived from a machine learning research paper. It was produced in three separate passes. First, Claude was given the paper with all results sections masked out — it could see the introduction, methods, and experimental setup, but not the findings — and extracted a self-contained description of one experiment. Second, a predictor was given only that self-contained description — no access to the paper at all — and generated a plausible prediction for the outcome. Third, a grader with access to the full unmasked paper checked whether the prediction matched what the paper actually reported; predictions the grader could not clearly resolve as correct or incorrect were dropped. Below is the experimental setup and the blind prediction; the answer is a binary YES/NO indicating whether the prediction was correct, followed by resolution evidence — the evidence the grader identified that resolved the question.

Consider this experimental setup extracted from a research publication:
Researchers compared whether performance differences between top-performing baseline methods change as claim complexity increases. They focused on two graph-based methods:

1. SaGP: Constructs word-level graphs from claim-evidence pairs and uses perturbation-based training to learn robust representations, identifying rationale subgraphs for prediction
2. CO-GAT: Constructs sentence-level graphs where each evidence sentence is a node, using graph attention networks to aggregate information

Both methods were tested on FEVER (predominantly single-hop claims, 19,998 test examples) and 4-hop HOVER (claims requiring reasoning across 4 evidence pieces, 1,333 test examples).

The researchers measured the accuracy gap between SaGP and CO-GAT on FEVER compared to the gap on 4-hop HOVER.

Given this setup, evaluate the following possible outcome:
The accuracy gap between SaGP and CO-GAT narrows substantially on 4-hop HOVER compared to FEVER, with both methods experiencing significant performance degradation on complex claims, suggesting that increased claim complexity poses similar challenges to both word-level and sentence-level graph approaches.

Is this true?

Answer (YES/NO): NO